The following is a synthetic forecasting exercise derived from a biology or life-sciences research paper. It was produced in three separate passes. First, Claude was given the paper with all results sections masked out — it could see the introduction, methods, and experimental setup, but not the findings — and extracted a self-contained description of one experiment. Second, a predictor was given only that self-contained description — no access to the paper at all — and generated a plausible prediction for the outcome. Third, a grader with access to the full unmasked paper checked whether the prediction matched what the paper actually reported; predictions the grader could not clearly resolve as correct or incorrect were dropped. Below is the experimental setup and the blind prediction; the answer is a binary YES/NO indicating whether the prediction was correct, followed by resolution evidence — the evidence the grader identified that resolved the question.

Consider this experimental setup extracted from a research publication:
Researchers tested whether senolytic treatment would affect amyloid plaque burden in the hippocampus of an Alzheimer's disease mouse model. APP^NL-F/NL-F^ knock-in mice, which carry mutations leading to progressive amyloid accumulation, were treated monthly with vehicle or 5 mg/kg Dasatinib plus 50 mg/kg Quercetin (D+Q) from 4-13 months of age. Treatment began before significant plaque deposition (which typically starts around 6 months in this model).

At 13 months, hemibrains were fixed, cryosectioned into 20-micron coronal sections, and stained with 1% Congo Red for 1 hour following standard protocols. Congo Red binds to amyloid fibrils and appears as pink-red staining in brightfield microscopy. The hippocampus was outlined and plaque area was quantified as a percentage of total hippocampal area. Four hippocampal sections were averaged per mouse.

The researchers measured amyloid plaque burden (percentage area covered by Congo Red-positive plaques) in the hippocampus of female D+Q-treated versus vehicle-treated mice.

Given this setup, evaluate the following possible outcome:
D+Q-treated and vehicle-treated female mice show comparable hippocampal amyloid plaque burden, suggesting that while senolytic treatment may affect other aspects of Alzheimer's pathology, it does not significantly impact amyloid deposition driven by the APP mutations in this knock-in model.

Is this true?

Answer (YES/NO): NO